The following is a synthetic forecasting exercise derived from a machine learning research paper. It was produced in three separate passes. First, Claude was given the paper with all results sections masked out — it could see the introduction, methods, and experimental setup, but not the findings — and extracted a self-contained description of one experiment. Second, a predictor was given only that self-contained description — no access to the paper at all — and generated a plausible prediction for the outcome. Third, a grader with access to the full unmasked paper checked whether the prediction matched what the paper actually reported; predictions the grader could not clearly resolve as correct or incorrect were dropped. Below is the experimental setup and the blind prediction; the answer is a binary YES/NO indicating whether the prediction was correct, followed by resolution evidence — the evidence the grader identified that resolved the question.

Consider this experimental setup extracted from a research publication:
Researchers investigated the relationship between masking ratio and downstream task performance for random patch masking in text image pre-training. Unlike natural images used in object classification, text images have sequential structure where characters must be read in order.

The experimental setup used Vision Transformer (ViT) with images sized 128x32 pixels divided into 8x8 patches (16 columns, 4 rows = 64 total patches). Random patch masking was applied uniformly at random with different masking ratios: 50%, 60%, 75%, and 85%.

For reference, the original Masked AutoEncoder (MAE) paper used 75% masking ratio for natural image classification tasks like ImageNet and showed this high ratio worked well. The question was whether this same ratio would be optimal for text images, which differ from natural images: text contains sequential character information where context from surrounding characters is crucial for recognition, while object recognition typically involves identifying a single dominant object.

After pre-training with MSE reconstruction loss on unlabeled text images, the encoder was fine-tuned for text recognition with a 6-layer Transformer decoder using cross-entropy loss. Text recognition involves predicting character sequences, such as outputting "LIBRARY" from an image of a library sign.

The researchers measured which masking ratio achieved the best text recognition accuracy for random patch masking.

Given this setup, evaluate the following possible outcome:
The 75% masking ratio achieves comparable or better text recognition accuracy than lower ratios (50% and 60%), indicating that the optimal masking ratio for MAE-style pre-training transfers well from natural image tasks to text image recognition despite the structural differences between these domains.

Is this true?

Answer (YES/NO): YES